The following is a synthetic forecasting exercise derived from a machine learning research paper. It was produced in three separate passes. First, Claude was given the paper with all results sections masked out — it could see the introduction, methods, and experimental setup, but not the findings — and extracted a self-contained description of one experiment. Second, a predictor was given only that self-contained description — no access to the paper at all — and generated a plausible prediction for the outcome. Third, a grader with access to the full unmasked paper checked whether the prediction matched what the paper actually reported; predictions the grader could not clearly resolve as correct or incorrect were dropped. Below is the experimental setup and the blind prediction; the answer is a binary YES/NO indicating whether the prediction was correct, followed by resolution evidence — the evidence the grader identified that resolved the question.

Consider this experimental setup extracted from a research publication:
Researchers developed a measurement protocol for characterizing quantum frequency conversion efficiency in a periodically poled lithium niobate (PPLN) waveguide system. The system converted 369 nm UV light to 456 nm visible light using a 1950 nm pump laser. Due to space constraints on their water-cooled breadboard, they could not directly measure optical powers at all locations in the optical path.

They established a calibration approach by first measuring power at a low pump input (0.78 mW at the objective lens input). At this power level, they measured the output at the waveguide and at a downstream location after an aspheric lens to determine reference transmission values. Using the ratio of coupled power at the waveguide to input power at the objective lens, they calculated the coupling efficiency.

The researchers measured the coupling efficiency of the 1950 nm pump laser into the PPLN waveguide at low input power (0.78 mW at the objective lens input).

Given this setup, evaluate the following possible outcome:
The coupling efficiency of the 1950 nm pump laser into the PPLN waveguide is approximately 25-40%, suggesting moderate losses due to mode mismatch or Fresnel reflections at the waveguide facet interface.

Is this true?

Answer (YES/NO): NO